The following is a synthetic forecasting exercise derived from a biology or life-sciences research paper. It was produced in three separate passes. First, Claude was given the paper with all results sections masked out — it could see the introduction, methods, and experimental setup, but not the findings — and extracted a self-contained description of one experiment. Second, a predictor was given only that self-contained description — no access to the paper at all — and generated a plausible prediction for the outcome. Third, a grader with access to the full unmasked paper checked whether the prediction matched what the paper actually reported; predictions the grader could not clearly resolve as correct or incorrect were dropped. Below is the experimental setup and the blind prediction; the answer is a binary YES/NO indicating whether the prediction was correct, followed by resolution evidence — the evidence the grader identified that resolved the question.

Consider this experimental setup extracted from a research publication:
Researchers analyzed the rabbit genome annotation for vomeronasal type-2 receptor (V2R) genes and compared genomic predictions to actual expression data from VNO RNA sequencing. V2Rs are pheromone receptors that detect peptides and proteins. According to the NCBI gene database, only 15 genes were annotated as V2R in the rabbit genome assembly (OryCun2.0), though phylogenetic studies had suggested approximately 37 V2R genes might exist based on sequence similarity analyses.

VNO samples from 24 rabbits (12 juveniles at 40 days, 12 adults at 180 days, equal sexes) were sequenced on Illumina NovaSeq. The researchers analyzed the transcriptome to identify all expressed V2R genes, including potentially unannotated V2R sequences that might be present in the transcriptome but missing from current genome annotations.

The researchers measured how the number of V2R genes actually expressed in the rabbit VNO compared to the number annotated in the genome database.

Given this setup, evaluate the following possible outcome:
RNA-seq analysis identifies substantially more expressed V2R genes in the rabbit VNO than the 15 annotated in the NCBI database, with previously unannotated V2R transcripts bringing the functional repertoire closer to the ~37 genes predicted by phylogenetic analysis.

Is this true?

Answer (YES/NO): NO